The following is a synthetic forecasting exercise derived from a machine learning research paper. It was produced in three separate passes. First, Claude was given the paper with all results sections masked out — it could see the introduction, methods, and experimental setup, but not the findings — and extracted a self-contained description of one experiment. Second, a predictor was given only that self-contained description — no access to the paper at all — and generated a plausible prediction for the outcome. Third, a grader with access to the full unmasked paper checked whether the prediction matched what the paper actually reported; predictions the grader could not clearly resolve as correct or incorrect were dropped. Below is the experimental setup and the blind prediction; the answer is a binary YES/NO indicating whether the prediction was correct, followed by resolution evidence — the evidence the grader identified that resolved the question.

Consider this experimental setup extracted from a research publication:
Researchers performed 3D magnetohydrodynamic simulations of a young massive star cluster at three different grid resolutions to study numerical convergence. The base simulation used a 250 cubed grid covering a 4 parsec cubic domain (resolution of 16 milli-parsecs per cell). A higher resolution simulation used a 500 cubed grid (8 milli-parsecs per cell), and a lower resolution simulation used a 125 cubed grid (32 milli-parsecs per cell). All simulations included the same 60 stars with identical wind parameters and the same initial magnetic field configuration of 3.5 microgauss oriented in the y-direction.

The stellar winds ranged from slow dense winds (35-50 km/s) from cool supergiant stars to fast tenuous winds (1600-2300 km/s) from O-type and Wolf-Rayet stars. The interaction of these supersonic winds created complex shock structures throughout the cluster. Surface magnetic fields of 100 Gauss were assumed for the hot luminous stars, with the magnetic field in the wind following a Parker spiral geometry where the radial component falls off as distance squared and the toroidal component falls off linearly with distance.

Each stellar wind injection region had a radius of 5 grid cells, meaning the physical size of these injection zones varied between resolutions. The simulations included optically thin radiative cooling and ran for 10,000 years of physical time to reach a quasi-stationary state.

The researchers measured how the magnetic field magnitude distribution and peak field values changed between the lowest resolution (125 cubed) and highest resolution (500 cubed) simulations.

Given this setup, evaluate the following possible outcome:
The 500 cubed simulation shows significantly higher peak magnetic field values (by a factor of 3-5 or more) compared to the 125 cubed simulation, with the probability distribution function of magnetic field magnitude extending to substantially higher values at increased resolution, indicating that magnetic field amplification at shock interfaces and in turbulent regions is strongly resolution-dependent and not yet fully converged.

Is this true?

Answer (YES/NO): NO